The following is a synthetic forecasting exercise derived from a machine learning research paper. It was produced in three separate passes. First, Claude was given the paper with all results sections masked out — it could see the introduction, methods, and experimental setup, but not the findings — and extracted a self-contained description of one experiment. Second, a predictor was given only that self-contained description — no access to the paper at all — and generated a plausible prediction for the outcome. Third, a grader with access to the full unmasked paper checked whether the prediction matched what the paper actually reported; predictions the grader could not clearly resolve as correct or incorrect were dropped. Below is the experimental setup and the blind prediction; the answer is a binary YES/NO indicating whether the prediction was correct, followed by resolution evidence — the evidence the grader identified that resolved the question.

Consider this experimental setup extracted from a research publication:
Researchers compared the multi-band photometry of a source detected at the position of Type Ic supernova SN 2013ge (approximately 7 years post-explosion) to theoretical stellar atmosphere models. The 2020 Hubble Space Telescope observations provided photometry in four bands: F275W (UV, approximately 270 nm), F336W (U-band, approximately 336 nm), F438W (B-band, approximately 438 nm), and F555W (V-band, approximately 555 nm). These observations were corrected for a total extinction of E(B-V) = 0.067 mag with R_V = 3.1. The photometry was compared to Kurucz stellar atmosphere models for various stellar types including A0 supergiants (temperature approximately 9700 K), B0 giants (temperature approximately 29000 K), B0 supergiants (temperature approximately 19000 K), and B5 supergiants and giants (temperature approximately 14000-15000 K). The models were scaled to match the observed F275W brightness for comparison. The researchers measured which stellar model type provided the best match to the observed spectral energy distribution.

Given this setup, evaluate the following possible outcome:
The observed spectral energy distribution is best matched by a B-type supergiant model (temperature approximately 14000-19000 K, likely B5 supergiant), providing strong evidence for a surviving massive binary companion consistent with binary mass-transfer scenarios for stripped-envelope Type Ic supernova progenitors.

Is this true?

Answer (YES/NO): YES